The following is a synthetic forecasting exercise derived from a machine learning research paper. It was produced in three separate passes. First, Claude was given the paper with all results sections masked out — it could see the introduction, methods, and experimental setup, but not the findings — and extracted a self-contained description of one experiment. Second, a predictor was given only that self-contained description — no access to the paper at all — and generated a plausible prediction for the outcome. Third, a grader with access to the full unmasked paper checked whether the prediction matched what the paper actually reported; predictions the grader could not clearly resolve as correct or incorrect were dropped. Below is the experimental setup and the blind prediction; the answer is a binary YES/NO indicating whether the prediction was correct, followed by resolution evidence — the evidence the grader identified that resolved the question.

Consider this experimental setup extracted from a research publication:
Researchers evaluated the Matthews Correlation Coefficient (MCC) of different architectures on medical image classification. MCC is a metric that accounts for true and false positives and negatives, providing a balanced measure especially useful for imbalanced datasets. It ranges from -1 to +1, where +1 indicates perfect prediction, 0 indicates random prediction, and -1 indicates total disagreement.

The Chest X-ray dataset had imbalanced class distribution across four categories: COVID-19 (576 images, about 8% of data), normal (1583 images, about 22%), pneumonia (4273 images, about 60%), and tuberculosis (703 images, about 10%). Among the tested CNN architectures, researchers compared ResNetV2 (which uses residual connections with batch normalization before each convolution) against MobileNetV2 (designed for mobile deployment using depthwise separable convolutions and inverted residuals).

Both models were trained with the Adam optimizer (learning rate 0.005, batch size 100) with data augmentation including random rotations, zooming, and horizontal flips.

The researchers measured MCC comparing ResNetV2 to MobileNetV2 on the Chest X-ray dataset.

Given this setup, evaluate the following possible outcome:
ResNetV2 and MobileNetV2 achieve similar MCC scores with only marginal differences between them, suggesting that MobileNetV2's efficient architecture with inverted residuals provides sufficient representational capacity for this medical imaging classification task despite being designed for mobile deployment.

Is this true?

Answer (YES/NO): YES